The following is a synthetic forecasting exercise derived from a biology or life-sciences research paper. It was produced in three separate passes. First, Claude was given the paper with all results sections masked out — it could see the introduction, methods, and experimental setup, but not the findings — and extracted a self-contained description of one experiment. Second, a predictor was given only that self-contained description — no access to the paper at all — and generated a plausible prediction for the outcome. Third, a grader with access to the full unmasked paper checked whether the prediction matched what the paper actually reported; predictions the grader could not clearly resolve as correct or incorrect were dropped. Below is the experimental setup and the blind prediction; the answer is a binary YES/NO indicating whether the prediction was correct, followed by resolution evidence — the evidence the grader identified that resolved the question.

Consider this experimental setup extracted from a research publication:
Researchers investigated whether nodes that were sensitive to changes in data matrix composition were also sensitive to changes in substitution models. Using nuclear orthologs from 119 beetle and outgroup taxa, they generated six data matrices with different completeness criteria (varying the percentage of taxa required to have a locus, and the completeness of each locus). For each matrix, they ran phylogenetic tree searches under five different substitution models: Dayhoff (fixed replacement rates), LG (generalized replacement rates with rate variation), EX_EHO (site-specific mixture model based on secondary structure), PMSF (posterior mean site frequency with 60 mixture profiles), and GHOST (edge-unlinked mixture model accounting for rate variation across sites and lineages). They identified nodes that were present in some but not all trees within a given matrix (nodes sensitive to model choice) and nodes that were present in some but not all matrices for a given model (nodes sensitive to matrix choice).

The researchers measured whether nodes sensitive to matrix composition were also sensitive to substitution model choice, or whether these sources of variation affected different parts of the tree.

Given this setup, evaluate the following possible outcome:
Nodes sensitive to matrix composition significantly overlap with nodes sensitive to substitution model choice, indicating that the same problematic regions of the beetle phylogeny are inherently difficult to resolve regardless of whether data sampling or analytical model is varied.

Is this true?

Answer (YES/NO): YES